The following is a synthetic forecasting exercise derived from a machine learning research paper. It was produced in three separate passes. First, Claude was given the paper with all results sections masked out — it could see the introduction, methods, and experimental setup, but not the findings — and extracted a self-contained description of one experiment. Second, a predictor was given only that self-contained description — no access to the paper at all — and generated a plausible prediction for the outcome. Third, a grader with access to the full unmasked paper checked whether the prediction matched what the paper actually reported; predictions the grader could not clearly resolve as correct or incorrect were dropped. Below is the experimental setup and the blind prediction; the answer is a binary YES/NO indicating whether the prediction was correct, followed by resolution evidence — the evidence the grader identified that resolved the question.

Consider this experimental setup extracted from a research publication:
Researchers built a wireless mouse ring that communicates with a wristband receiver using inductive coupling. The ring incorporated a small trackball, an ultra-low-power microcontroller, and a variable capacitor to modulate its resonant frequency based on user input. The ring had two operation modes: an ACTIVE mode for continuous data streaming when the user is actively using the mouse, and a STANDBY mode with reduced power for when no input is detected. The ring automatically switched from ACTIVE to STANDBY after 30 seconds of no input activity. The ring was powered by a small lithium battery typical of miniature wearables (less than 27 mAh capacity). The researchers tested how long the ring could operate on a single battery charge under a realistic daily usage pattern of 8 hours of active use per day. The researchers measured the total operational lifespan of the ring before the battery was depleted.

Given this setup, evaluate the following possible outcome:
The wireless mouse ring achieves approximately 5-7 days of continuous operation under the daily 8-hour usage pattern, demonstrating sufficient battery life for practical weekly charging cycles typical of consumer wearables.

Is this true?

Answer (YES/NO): NO